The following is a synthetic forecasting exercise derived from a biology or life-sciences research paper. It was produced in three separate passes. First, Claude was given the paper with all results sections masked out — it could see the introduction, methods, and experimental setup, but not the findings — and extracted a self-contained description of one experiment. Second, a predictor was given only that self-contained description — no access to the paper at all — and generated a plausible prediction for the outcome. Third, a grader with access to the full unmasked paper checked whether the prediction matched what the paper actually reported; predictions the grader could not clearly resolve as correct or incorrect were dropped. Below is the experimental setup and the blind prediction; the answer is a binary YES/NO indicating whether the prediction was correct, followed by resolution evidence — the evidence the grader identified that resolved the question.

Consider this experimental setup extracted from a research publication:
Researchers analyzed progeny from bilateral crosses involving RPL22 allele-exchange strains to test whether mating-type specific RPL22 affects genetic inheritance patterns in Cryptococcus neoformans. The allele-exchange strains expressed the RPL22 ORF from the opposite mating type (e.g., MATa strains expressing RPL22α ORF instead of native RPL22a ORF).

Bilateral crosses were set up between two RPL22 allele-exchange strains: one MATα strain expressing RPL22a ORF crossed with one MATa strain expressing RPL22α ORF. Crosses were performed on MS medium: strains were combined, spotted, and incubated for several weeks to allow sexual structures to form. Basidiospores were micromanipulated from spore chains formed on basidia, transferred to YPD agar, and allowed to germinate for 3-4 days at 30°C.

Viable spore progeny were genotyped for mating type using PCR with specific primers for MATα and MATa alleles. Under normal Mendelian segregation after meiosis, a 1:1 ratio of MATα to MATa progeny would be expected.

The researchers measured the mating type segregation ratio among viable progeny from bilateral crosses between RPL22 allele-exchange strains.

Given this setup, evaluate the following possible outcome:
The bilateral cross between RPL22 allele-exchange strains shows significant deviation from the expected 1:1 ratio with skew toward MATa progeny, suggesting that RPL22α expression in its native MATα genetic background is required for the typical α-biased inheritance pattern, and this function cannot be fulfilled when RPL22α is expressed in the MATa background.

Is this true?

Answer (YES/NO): NO